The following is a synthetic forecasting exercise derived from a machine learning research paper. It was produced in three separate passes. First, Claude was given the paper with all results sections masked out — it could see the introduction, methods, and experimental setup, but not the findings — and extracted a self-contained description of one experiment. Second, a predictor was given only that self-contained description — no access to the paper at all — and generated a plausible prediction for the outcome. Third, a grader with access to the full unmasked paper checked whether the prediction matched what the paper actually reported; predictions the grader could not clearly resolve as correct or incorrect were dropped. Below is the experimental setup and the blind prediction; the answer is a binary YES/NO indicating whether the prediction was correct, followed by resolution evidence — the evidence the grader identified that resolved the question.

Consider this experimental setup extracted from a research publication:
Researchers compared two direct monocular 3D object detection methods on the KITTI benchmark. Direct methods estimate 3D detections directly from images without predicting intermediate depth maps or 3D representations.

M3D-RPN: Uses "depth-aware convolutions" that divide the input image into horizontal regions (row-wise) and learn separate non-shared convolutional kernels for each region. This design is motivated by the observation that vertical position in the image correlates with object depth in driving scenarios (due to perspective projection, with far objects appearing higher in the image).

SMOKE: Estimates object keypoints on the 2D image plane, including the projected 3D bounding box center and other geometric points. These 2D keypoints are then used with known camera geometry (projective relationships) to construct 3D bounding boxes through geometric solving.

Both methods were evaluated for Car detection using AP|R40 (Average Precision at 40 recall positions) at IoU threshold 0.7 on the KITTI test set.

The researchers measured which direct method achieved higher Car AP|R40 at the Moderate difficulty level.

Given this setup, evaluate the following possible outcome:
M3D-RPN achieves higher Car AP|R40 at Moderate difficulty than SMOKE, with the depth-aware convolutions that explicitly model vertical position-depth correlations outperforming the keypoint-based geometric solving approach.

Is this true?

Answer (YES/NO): NO